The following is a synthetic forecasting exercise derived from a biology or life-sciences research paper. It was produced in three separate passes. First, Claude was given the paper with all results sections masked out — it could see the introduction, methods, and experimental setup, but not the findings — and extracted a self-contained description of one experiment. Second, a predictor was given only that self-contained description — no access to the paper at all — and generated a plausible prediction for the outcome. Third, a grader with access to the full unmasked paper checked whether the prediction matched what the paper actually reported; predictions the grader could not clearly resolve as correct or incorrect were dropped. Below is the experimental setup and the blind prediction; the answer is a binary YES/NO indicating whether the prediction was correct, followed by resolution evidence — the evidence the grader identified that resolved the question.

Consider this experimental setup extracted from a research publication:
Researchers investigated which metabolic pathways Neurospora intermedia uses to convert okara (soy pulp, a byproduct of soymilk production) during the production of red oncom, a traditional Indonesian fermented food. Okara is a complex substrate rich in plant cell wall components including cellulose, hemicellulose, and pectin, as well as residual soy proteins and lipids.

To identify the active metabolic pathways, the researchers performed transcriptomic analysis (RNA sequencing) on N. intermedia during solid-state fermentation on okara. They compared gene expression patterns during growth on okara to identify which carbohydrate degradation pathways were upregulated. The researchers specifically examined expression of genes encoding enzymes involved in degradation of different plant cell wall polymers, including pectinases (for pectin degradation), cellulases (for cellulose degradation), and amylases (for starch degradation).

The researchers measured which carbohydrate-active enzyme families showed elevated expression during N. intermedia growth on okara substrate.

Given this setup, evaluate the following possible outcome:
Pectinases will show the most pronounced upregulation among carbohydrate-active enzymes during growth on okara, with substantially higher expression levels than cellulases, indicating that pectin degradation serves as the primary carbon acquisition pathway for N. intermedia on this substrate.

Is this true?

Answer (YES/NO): NO